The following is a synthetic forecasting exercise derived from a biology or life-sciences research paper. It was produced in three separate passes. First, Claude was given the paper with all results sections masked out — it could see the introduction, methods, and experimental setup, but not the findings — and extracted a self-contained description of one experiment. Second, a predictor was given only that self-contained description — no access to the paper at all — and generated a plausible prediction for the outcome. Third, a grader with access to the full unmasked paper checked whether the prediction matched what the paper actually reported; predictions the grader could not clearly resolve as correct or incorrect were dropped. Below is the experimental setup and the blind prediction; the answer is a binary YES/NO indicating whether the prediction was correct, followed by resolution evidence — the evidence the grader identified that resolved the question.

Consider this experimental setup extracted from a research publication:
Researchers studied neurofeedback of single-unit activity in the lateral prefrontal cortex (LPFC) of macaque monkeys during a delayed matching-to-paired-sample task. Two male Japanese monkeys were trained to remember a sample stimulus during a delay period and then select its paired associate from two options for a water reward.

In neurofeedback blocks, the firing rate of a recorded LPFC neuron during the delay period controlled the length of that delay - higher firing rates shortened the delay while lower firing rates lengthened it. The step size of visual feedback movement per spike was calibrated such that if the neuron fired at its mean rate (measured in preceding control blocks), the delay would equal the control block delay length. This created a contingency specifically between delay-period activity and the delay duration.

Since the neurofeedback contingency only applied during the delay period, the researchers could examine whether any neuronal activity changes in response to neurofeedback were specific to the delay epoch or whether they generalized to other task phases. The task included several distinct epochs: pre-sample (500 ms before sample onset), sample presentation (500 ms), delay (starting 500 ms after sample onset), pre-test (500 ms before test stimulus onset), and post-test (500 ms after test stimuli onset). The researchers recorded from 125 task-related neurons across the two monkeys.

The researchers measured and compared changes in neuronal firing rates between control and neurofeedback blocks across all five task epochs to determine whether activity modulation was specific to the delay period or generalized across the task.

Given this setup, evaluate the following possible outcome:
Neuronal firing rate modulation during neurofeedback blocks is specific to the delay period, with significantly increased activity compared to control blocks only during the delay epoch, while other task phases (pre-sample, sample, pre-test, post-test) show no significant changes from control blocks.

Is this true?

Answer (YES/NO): NO